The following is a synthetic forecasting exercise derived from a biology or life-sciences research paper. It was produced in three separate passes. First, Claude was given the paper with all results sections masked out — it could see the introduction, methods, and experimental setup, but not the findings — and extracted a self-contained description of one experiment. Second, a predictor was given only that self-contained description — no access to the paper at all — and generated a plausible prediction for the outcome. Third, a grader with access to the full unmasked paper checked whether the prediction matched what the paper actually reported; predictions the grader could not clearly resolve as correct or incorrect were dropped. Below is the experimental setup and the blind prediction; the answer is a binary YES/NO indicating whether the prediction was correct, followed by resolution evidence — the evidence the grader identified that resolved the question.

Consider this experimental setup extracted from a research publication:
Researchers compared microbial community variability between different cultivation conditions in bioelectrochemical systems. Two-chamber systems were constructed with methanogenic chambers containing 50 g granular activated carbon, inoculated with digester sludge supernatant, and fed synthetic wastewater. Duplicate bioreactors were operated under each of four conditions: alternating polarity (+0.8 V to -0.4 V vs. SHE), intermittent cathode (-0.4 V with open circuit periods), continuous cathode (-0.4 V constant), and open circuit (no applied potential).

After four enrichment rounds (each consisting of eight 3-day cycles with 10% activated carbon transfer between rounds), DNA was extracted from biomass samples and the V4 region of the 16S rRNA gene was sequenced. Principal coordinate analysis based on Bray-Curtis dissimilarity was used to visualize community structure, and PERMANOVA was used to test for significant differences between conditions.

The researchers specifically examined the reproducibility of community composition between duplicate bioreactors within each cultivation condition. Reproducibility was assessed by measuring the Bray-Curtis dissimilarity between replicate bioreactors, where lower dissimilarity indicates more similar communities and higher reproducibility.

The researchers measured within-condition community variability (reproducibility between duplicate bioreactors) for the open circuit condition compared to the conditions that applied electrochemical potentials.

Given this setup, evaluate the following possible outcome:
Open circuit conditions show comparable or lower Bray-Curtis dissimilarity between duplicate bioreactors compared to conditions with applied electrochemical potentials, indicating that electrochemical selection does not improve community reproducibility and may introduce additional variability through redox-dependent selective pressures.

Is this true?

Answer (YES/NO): YES